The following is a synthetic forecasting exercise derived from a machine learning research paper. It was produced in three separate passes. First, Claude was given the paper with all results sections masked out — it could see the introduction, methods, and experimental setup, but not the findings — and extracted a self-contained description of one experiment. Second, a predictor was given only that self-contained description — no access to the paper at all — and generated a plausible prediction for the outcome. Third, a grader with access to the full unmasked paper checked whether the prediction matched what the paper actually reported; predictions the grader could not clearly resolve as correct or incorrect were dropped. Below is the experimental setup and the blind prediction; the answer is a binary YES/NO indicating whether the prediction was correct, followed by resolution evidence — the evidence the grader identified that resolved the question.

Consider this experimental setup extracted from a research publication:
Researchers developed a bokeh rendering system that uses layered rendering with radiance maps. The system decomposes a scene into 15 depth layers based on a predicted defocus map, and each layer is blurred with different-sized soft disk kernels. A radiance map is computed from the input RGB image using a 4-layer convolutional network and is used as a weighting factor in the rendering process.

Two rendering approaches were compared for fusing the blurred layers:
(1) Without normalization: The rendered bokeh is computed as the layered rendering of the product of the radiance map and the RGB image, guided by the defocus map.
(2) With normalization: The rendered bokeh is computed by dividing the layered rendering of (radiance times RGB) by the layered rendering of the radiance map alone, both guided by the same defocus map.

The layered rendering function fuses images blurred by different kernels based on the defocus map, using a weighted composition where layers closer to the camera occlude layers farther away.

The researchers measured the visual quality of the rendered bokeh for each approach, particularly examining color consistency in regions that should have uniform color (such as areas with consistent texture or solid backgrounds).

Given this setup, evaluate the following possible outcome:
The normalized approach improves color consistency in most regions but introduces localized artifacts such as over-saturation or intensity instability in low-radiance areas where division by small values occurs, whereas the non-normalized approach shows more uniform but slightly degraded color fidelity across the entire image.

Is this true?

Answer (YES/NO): NO